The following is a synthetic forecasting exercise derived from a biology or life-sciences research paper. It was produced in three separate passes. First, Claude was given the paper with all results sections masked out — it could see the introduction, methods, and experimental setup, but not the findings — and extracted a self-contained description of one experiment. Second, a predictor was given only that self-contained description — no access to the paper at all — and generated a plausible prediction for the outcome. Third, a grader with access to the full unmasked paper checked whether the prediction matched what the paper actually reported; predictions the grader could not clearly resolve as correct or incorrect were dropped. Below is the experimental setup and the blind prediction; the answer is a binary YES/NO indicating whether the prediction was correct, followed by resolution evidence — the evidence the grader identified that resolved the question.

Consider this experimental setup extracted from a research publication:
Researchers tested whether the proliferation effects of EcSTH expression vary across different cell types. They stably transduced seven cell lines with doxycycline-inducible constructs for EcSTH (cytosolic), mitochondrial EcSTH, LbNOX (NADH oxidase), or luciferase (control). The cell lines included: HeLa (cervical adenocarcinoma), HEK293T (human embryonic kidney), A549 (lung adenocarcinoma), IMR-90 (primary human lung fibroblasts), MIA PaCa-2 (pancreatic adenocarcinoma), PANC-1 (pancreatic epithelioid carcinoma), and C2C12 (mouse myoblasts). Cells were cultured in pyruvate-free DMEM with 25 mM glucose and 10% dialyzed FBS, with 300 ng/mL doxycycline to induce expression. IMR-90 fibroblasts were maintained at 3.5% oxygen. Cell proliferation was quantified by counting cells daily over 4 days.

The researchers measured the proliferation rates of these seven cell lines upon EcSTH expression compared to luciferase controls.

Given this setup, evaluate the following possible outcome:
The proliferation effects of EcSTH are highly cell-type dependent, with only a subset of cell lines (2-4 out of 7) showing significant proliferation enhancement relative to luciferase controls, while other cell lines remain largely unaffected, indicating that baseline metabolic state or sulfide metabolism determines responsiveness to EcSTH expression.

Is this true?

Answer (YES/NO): NO